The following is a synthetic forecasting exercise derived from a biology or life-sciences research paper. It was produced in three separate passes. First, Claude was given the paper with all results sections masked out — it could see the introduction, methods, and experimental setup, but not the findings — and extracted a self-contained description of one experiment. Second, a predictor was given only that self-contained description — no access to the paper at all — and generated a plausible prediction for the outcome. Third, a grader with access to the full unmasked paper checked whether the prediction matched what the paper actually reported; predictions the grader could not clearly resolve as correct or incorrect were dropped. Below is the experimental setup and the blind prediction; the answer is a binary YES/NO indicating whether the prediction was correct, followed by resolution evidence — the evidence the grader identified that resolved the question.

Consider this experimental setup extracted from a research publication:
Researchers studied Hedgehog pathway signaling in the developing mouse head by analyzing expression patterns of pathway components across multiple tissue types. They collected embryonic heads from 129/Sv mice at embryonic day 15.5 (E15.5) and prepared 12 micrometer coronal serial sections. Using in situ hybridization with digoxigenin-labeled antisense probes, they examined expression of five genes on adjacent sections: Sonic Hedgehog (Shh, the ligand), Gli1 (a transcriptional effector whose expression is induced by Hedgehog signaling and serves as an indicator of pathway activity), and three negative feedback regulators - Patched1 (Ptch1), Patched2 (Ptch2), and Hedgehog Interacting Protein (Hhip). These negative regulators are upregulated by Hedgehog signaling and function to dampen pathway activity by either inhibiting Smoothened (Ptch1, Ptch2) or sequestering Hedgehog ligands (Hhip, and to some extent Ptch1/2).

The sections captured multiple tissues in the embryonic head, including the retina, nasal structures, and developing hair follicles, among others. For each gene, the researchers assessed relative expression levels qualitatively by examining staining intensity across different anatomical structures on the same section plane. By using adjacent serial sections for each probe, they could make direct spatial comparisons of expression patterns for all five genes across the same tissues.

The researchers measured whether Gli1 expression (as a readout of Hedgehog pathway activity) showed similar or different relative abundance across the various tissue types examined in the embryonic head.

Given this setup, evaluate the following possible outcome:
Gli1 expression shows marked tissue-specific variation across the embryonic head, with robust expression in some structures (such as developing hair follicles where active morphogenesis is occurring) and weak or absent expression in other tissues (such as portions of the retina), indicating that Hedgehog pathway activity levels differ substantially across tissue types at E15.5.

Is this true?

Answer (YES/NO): NO